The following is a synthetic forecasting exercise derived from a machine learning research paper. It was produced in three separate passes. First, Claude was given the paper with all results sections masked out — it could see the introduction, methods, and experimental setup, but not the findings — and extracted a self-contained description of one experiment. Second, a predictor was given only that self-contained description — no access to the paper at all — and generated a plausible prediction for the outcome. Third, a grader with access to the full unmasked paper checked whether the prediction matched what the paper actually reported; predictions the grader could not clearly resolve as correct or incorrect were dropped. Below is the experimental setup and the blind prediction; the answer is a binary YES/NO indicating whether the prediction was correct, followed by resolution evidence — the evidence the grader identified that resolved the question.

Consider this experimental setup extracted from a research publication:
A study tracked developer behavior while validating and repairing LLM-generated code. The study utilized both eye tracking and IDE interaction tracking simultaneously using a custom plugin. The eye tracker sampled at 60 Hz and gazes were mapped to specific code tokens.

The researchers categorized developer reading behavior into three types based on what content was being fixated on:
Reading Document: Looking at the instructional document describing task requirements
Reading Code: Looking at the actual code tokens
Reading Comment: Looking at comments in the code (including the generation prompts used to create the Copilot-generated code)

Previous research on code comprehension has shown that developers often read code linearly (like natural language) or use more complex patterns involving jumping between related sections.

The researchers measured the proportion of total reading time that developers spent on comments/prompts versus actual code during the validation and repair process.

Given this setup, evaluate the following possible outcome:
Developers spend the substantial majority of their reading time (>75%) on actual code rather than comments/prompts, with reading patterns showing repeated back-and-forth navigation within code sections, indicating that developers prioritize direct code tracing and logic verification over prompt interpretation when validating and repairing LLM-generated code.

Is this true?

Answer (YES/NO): NO